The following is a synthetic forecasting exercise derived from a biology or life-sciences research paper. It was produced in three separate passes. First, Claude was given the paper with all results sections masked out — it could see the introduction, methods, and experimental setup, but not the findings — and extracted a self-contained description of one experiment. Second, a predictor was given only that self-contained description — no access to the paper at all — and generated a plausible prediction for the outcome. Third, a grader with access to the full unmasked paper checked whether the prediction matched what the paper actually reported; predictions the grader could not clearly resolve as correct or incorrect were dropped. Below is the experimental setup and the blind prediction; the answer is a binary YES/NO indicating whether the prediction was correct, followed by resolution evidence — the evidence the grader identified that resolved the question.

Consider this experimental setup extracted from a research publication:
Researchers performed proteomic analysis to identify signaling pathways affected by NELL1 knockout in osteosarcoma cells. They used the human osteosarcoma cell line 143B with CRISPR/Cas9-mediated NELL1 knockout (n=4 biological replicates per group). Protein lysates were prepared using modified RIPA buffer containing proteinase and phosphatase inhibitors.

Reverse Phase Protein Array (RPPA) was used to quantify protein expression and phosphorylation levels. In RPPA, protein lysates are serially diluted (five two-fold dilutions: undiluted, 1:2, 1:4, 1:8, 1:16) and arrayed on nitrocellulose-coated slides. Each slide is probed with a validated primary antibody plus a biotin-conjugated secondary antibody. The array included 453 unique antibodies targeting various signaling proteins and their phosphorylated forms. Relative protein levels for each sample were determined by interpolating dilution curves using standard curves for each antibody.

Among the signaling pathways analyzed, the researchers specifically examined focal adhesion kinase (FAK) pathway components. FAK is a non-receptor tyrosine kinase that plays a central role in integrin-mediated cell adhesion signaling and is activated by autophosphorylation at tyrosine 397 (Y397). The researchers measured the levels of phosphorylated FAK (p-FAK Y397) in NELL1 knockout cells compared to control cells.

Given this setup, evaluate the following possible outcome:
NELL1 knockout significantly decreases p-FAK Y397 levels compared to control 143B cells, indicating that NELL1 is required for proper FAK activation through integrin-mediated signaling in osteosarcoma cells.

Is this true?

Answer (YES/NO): YES